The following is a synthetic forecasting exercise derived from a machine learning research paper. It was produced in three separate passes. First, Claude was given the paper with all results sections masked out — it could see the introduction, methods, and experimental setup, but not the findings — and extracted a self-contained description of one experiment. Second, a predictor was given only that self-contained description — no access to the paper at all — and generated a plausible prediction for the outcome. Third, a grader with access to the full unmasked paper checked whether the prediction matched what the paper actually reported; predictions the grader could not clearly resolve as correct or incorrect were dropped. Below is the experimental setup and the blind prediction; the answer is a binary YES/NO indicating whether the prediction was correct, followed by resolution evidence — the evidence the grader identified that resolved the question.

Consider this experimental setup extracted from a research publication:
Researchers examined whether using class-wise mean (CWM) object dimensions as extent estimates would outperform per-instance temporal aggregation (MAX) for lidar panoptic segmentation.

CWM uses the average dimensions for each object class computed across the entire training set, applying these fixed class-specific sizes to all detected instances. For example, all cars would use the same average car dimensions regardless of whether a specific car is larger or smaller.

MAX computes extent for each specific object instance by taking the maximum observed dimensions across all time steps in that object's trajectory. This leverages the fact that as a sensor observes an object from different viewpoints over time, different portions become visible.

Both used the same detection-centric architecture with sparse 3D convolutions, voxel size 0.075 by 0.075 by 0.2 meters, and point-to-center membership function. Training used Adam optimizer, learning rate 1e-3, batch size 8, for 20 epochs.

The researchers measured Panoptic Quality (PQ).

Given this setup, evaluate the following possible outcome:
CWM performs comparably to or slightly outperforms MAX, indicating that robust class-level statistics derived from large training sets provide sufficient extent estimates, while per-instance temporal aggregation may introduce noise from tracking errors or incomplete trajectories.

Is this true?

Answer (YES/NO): NO